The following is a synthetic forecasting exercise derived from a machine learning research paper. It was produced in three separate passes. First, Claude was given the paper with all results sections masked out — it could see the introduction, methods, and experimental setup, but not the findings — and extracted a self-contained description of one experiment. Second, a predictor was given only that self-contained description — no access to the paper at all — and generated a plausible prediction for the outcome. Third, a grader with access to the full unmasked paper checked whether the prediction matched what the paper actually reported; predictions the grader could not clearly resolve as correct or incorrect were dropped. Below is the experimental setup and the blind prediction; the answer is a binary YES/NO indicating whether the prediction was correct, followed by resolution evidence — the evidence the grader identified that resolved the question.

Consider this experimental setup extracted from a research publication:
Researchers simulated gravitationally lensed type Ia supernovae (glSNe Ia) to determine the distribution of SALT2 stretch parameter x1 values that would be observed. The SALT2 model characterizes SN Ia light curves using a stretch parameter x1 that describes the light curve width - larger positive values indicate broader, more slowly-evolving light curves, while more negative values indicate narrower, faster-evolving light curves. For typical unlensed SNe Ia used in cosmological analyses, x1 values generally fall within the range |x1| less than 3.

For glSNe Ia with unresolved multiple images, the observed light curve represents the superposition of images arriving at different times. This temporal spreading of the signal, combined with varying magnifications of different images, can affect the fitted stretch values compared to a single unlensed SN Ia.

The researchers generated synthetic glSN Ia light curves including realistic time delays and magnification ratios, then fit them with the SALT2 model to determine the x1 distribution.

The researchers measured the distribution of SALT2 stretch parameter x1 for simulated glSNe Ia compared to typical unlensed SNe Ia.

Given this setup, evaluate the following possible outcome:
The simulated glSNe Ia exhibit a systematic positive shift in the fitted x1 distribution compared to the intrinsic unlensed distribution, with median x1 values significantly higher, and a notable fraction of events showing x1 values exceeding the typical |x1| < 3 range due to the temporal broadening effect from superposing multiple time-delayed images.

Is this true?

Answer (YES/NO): YES